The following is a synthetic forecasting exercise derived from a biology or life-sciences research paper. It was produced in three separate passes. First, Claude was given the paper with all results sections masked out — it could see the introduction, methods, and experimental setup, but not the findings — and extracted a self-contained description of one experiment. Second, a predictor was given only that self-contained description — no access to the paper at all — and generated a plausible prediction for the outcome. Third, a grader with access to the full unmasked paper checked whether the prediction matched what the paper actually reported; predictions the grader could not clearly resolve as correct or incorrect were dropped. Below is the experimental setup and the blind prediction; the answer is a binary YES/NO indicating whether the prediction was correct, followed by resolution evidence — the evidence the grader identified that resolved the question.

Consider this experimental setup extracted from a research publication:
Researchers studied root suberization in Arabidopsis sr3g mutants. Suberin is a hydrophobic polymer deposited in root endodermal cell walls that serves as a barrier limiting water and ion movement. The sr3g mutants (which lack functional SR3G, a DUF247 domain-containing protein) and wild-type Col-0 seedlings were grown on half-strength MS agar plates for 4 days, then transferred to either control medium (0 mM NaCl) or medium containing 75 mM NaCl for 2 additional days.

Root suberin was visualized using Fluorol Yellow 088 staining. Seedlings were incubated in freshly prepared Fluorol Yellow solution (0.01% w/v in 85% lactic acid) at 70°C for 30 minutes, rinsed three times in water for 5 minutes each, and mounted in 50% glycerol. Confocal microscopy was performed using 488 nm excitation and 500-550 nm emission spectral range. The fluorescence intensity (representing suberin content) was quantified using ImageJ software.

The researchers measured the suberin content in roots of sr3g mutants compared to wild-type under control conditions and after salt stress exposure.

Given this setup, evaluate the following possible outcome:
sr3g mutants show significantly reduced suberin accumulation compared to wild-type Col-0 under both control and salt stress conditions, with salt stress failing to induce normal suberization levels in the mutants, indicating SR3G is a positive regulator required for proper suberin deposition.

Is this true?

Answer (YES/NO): NO